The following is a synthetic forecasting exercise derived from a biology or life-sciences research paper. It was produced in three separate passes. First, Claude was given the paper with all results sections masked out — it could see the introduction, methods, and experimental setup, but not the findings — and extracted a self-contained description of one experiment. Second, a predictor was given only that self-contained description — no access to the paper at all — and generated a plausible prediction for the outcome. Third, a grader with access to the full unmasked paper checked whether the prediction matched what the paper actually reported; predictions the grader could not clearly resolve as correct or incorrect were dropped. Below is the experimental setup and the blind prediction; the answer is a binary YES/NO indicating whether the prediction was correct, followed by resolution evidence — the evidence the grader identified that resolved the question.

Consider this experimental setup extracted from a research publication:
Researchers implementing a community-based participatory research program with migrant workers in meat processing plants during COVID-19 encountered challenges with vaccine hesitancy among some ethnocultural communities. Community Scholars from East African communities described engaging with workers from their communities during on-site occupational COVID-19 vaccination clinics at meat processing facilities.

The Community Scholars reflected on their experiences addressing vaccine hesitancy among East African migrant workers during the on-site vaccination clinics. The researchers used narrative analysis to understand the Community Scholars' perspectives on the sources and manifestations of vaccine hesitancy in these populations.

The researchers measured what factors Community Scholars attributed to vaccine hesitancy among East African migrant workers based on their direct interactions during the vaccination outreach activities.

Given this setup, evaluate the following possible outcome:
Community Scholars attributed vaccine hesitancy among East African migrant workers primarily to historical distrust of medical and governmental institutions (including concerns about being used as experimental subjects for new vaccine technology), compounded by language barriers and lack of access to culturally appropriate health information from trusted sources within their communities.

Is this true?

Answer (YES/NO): NO